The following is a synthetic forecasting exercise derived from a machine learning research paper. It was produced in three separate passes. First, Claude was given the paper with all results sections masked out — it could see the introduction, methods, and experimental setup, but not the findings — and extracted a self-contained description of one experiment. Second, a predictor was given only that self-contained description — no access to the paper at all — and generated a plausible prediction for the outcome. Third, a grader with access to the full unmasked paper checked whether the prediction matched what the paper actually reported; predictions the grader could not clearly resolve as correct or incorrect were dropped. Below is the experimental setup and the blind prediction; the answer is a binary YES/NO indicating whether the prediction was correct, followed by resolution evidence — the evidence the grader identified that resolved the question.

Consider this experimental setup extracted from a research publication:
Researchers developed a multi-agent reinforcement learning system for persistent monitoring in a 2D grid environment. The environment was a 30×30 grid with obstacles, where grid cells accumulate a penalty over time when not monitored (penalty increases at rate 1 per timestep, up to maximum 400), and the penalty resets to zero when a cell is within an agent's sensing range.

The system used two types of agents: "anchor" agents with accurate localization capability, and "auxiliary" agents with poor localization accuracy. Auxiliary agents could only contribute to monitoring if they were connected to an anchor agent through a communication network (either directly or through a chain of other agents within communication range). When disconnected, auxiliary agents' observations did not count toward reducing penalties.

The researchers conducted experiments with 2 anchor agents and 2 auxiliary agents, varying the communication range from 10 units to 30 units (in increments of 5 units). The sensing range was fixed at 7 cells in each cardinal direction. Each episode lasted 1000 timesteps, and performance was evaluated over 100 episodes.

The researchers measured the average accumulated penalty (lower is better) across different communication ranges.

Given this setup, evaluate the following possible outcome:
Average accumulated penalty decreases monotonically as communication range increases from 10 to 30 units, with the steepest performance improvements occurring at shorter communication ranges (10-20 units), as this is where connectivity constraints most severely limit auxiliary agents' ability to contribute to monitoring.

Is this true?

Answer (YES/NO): YES